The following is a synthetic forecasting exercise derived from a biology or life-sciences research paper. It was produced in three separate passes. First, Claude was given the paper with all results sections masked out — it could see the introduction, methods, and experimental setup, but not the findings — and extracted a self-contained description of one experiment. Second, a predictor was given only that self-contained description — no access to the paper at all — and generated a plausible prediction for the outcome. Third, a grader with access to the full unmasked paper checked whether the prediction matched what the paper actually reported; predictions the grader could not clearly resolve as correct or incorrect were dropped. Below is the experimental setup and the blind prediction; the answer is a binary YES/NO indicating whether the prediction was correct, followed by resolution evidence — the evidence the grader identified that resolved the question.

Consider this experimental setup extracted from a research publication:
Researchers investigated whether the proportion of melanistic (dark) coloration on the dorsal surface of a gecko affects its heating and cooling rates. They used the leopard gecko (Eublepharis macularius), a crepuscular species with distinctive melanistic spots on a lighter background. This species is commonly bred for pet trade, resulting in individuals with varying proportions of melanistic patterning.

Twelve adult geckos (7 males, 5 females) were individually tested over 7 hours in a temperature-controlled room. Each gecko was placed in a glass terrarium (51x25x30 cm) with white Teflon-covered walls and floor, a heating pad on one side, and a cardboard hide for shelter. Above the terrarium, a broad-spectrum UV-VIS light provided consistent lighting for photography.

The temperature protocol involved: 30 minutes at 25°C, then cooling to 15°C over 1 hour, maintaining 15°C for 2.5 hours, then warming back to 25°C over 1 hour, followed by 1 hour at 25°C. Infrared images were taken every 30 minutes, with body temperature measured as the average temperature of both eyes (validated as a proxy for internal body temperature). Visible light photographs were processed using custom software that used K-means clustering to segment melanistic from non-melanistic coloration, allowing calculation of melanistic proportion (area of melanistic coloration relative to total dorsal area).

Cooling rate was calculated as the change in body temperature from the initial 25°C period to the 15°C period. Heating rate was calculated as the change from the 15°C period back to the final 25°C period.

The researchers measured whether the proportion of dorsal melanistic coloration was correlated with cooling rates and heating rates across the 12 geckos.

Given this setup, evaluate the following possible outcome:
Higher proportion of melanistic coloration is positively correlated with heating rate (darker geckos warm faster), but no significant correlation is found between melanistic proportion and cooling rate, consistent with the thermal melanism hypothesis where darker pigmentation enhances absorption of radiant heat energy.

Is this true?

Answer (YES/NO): NO